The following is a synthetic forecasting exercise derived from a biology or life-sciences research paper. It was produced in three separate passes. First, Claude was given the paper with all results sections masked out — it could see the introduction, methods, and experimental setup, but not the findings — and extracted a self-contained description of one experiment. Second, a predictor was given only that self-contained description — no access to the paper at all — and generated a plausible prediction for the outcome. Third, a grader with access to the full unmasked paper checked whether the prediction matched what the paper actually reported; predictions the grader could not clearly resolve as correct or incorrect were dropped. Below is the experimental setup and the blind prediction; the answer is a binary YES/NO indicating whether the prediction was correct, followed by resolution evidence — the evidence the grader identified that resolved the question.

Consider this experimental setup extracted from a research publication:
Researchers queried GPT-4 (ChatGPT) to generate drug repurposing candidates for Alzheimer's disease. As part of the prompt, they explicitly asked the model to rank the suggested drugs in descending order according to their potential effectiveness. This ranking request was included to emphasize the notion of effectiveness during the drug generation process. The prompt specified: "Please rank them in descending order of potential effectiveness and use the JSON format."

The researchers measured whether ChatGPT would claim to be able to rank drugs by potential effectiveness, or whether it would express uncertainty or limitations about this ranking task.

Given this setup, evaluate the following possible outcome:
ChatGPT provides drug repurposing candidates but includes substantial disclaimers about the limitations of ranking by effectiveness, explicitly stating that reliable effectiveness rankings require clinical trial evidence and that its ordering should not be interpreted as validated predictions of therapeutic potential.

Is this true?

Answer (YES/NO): NO